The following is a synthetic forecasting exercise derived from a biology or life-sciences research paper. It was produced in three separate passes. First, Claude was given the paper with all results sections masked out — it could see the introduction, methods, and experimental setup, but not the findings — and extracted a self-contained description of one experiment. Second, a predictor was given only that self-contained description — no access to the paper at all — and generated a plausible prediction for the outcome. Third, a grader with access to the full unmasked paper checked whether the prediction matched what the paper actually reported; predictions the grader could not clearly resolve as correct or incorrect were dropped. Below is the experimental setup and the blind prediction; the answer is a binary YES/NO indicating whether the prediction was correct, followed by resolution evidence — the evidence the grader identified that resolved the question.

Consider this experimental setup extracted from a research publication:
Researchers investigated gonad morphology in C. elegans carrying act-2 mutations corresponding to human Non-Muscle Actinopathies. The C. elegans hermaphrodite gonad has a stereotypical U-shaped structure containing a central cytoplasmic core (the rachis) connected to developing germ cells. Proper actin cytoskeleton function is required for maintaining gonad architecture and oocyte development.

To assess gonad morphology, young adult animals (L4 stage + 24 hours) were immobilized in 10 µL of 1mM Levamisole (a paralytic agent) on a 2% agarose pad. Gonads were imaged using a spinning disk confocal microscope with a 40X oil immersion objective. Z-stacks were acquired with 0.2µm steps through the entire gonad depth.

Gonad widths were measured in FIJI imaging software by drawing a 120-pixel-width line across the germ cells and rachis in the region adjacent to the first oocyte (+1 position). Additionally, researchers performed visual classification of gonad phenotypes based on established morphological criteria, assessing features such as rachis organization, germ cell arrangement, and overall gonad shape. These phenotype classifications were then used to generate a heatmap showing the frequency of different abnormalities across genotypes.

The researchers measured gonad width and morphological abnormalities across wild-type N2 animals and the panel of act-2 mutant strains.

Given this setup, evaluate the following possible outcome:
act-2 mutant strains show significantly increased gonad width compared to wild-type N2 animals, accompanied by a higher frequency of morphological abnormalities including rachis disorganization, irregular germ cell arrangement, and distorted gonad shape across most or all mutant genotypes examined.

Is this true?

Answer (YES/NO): NO